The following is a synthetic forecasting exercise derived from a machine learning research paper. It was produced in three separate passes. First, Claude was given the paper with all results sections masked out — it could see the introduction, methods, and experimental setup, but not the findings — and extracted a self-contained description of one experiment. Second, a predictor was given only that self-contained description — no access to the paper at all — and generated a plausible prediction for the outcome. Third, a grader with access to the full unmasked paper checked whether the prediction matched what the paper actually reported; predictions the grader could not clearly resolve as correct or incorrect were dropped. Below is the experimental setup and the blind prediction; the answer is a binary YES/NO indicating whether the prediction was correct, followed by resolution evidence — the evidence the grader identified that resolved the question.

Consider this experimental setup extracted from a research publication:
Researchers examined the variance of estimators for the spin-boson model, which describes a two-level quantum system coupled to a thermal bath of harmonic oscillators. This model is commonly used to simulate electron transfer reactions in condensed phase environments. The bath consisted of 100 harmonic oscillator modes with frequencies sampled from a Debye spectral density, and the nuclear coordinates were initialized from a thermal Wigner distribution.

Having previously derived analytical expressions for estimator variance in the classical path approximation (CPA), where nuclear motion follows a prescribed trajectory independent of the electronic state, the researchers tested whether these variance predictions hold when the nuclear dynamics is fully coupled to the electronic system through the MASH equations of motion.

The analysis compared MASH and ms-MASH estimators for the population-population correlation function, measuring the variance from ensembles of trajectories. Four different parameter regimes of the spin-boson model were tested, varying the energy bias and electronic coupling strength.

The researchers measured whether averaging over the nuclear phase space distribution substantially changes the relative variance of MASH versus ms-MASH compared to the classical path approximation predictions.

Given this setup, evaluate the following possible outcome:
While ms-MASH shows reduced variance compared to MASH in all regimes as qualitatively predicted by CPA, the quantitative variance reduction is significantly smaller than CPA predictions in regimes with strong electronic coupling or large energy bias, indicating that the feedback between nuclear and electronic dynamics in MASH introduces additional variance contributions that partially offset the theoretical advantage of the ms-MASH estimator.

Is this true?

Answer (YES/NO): NO